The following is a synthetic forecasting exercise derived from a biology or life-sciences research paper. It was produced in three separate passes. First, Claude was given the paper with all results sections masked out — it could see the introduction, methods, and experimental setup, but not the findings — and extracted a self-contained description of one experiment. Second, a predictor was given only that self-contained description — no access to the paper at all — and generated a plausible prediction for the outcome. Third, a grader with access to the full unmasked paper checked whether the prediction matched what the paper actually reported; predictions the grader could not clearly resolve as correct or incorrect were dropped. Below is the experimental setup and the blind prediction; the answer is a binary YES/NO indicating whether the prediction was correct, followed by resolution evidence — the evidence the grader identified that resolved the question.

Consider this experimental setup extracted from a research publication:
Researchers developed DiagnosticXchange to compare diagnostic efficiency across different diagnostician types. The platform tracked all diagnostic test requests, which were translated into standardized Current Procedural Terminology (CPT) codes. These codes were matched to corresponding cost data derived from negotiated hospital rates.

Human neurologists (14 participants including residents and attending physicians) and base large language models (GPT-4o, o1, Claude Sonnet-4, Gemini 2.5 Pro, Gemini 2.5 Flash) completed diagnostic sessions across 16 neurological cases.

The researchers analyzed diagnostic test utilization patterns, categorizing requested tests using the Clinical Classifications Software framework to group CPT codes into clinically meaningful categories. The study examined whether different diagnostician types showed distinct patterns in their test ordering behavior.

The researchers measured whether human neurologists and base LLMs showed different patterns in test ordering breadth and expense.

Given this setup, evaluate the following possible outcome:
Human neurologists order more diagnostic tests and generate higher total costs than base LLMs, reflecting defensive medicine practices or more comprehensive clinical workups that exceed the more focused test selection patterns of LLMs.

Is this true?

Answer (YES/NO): NO